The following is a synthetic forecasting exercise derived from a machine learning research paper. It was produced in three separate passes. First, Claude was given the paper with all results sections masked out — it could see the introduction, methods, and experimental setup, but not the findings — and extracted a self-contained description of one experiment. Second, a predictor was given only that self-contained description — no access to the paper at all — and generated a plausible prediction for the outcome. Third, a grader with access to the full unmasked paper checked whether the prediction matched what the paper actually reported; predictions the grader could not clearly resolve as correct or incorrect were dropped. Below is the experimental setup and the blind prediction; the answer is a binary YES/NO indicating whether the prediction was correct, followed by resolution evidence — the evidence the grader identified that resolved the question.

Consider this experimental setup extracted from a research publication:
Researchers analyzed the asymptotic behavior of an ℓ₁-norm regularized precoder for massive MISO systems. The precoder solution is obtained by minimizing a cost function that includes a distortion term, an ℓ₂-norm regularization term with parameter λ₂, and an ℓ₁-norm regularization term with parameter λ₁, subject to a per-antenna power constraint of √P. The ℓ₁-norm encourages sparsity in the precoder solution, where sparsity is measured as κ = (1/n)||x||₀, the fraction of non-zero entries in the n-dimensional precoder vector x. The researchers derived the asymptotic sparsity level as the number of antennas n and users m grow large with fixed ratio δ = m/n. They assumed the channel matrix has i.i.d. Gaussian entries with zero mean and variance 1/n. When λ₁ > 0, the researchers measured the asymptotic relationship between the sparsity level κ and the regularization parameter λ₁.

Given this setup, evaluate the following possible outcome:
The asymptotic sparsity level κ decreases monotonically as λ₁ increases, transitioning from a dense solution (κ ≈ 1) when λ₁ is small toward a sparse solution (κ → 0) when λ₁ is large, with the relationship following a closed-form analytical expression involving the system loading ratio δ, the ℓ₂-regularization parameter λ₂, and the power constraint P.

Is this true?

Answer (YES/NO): YES